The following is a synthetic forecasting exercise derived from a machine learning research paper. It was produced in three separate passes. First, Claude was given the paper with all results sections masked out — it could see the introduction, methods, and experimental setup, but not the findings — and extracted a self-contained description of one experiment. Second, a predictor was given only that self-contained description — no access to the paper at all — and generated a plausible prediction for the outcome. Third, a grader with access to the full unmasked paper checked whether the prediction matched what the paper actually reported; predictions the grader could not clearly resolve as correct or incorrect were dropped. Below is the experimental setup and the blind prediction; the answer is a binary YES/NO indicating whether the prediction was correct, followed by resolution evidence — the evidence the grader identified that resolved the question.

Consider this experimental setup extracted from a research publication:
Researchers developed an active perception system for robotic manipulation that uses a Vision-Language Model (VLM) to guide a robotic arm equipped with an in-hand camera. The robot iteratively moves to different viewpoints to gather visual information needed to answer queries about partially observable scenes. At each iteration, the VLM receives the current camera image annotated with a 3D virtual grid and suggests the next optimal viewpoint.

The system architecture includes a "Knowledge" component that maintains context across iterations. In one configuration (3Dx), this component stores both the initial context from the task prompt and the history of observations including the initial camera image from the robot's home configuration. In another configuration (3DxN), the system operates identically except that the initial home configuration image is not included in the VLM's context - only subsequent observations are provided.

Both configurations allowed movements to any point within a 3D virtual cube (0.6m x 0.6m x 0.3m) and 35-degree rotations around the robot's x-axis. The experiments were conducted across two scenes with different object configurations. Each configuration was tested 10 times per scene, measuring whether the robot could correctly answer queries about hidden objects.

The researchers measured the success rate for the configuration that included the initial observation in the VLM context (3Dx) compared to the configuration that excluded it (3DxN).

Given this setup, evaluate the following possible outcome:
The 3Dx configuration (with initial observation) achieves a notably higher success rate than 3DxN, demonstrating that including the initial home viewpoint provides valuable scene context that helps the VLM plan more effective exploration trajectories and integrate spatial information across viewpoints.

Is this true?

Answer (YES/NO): NO